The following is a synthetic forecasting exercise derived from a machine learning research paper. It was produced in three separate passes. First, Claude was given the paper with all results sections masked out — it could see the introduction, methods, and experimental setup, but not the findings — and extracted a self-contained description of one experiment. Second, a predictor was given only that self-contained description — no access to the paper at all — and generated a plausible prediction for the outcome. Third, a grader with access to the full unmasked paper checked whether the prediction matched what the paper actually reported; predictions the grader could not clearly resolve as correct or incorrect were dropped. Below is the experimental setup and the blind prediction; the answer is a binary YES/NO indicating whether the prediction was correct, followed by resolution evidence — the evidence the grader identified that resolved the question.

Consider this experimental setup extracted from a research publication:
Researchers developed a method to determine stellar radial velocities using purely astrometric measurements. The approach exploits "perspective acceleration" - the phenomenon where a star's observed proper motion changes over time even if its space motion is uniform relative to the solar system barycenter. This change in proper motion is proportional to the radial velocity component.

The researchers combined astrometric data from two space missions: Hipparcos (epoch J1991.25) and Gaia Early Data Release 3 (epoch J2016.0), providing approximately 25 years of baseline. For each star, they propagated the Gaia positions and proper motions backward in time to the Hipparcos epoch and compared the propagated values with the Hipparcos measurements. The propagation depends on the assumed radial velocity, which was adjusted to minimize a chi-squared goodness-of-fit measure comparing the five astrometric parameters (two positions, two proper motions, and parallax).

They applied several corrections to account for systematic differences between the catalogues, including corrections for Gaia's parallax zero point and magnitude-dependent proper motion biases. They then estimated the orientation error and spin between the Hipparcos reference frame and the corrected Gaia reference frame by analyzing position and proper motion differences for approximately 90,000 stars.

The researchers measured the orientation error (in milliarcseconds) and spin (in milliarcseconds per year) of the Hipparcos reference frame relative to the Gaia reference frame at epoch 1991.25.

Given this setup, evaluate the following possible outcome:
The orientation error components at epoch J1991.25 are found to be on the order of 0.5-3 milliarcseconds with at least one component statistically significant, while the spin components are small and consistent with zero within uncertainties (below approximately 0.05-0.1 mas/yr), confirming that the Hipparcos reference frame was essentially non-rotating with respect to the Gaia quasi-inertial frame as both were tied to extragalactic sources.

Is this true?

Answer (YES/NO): NO